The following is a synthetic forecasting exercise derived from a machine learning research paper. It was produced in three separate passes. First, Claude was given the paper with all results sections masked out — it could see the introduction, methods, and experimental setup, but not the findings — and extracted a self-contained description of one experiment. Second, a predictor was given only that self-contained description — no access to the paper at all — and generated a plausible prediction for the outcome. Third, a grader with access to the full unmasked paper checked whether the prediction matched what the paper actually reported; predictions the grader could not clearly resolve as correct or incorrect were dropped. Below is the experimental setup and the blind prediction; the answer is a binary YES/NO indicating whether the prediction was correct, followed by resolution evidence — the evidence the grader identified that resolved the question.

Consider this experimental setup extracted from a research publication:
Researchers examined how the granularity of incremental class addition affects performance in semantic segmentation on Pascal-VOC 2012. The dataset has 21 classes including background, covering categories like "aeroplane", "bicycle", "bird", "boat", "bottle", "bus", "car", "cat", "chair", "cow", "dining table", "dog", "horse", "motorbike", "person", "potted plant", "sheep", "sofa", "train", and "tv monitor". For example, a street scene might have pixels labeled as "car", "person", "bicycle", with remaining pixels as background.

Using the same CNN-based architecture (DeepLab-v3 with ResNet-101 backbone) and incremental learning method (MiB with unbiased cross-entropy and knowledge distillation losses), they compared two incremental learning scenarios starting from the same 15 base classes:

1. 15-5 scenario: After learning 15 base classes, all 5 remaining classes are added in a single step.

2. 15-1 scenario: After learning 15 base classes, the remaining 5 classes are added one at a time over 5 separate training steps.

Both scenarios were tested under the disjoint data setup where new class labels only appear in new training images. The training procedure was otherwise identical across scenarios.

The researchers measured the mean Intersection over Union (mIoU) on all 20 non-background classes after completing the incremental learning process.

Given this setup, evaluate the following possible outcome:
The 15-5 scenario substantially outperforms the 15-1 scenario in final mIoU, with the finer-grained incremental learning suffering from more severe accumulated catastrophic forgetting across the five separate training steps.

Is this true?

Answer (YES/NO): YES